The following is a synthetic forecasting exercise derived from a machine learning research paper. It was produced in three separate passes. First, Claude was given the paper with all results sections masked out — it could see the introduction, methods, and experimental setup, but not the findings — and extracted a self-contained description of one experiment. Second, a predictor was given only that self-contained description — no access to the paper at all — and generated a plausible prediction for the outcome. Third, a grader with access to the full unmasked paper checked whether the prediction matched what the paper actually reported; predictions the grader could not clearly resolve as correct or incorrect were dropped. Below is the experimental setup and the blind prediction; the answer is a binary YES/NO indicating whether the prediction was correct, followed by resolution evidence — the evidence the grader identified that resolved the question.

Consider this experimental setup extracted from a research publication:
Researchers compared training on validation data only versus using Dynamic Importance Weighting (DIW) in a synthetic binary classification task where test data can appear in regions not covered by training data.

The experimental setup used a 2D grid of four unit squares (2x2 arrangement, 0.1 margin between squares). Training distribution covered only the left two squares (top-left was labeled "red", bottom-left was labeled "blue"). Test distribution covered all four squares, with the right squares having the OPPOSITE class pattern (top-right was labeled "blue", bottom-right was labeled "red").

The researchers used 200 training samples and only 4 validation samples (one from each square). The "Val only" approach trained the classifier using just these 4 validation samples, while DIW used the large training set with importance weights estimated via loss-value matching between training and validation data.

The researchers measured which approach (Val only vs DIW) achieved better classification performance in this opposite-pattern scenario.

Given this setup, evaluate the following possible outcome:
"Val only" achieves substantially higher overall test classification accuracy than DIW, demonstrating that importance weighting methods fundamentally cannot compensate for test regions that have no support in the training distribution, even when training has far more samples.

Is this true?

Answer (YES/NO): YES